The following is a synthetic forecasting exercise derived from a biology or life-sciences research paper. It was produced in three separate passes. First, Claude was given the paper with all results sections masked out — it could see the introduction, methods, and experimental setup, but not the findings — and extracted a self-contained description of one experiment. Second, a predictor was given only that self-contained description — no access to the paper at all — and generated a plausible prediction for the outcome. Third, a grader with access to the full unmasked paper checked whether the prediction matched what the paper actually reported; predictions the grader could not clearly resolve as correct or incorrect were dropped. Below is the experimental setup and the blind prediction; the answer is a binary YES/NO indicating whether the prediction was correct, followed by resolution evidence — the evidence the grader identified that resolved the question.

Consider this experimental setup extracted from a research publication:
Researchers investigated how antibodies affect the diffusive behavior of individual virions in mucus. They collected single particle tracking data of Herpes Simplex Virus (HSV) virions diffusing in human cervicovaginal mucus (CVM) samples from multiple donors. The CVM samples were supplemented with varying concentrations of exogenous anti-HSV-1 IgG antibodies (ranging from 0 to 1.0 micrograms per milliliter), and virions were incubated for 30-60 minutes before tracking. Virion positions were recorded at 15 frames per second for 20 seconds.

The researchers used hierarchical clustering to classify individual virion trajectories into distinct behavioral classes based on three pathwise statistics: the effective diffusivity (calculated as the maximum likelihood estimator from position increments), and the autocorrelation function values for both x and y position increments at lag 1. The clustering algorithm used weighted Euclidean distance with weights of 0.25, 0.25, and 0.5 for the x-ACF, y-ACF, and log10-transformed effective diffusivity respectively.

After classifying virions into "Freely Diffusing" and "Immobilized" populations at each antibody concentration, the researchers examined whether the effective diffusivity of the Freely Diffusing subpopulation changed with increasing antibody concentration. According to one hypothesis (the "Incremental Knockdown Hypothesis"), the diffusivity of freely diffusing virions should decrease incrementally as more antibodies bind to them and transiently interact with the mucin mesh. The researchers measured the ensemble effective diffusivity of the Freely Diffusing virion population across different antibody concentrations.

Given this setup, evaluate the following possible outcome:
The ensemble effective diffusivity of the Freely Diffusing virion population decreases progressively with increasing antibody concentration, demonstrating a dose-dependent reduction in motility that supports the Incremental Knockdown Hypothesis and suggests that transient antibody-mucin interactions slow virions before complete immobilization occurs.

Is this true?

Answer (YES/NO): NO